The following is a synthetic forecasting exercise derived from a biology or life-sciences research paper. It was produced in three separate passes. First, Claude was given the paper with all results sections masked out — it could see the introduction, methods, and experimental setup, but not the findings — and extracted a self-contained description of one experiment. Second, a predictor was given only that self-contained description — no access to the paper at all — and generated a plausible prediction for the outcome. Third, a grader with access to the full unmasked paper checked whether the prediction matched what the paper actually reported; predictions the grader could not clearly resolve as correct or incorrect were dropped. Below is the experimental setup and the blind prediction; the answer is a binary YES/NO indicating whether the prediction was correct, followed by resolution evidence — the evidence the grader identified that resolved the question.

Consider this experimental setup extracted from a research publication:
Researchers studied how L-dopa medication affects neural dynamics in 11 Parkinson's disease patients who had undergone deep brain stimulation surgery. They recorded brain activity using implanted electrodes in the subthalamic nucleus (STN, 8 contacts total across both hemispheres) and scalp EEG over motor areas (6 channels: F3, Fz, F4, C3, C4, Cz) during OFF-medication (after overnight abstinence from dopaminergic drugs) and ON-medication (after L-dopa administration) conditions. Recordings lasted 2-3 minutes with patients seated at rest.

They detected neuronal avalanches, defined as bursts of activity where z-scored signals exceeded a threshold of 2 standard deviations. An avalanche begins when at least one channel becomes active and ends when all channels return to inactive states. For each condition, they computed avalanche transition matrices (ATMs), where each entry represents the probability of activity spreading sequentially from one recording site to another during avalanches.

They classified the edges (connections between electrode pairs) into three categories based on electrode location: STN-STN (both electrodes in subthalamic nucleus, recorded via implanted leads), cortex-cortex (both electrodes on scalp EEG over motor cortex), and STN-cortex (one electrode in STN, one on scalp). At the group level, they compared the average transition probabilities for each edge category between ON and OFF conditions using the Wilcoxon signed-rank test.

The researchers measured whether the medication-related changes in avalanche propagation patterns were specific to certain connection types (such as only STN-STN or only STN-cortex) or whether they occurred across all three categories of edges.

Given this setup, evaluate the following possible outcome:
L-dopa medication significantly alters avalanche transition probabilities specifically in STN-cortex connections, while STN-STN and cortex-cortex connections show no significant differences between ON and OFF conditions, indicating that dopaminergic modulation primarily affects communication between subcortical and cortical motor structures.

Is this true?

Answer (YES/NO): NO